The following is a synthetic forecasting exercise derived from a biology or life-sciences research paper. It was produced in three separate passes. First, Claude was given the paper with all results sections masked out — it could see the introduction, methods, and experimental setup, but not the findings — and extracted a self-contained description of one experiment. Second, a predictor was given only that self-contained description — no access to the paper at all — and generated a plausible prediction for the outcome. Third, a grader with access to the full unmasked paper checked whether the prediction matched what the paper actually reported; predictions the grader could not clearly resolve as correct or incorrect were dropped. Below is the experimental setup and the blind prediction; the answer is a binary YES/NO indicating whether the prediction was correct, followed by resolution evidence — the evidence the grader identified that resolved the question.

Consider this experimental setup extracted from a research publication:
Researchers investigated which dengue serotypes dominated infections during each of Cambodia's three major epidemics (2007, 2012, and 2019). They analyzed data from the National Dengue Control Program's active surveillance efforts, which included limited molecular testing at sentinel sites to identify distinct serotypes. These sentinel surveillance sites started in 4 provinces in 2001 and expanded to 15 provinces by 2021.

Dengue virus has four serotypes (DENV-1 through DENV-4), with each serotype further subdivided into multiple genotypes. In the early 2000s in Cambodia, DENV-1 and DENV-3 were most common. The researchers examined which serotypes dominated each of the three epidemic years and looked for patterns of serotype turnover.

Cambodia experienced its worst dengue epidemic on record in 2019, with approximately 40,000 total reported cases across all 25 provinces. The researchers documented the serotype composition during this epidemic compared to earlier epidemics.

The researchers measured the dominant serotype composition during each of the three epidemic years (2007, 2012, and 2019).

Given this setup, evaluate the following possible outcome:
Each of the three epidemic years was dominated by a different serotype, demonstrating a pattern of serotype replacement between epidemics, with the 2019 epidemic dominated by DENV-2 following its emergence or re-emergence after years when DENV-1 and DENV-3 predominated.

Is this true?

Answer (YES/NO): NO